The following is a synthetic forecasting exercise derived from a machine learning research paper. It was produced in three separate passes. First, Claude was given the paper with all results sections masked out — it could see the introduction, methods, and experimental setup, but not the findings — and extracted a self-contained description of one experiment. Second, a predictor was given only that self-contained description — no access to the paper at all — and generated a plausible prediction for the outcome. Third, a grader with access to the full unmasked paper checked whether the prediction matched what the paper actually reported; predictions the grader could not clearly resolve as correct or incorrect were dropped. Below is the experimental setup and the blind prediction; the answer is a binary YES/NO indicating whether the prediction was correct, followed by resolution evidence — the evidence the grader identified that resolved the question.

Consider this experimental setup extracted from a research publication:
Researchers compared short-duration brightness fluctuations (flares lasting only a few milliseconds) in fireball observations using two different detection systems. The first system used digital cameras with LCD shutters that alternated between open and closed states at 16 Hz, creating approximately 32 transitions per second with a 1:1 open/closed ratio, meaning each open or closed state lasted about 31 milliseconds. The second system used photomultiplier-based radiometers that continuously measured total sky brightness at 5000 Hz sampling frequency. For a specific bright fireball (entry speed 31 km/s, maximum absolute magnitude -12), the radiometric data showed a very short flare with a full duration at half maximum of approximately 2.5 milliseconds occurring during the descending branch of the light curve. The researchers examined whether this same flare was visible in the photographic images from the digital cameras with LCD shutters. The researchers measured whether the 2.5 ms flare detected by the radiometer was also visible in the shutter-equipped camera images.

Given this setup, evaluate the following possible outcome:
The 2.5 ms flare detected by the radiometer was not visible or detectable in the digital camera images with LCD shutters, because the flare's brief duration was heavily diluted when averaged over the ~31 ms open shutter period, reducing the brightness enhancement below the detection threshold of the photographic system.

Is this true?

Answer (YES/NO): YES